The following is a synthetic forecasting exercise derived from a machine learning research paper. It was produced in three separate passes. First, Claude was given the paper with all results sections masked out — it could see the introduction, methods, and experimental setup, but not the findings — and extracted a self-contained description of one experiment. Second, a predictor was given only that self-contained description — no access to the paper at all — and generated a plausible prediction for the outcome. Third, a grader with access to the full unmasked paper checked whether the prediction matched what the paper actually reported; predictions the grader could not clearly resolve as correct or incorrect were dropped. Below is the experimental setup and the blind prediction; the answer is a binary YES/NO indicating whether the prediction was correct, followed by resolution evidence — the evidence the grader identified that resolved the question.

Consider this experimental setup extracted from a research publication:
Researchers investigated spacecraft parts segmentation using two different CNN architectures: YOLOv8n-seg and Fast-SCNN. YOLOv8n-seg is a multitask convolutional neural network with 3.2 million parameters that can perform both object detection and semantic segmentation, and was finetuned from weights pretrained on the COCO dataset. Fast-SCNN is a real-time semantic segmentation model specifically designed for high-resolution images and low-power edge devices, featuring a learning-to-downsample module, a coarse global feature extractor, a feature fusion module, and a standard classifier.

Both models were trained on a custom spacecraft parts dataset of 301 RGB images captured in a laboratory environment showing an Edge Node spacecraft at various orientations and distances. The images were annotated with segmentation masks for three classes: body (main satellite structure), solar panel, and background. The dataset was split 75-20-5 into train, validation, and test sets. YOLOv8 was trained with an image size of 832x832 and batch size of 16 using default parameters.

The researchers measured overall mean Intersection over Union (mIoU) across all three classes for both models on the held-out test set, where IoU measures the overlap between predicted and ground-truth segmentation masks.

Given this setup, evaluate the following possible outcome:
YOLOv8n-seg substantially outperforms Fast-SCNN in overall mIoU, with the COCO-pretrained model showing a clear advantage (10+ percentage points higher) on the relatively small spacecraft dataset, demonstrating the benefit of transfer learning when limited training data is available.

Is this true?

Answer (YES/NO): NO